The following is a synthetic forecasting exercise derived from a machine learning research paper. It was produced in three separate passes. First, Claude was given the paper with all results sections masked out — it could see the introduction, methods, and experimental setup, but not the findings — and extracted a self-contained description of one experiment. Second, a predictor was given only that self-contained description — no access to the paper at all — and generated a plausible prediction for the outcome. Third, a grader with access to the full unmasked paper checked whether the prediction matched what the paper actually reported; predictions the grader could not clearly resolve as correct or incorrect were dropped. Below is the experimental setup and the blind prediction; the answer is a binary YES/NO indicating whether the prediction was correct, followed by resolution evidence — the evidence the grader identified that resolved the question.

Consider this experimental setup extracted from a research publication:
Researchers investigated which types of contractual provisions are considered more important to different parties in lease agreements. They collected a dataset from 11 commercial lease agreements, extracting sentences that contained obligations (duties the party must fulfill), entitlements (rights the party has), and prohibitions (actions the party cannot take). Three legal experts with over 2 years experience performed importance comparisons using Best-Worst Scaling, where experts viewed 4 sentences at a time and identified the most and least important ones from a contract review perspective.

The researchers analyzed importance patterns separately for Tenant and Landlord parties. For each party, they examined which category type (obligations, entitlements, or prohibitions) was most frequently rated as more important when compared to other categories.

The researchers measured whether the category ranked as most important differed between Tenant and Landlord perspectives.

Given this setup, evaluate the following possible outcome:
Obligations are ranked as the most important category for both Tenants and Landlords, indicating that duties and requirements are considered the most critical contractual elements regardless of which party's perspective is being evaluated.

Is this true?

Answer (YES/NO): NO